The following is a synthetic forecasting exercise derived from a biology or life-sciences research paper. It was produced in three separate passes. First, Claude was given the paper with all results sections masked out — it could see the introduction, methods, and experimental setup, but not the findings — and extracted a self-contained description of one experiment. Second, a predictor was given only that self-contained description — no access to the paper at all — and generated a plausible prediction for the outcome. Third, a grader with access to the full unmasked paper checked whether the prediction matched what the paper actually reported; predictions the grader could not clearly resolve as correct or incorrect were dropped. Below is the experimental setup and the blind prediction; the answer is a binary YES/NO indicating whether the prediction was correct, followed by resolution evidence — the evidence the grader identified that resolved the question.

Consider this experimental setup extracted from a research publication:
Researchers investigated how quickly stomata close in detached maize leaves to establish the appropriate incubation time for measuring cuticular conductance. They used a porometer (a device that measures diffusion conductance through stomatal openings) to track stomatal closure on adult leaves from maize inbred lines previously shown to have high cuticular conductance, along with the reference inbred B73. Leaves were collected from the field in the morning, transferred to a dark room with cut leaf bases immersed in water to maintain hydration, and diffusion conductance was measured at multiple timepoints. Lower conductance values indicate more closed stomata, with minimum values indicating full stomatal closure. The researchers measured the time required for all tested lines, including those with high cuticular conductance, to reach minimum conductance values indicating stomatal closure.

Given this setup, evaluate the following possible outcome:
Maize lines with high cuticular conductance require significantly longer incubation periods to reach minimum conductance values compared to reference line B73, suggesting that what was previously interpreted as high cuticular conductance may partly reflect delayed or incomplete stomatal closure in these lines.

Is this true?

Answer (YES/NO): NO